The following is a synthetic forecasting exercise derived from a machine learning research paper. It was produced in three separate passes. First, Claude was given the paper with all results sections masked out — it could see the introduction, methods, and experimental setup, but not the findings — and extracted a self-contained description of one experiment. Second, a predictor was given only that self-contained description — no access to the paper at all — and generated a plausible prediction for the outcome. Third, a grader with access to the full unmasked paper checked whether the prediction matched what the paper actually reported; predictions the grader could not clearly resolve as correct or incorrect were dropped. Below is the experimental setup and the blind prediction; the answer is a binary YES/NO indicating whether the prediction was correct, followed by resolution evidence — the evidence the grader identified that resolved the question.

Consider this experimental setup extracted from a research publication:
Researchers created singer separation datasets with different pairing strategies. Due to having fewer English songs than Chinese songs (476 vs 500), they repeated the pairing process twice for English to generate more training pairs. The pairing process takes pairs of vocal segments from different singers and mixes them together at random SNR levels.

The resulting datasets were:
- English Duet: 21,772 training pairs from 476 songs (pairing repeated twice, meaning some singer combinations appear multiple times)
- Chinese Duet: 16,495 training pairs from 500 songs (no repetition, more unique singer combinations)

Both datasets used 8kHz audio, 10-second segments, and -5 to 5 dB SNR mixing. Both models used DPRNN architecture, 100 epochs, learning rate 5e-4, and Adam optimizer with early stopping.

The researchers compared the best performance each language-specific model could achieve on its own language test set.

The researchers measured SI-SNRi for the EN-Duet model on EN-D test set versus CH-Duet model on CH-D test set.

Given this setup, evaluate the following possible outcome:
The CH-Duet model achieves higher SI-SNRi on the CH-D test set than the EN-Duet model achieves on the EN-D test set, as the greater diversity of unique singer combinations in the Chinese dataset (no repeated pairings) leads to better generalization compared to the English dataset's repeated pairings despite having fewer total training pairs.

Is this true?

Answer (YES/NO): YES